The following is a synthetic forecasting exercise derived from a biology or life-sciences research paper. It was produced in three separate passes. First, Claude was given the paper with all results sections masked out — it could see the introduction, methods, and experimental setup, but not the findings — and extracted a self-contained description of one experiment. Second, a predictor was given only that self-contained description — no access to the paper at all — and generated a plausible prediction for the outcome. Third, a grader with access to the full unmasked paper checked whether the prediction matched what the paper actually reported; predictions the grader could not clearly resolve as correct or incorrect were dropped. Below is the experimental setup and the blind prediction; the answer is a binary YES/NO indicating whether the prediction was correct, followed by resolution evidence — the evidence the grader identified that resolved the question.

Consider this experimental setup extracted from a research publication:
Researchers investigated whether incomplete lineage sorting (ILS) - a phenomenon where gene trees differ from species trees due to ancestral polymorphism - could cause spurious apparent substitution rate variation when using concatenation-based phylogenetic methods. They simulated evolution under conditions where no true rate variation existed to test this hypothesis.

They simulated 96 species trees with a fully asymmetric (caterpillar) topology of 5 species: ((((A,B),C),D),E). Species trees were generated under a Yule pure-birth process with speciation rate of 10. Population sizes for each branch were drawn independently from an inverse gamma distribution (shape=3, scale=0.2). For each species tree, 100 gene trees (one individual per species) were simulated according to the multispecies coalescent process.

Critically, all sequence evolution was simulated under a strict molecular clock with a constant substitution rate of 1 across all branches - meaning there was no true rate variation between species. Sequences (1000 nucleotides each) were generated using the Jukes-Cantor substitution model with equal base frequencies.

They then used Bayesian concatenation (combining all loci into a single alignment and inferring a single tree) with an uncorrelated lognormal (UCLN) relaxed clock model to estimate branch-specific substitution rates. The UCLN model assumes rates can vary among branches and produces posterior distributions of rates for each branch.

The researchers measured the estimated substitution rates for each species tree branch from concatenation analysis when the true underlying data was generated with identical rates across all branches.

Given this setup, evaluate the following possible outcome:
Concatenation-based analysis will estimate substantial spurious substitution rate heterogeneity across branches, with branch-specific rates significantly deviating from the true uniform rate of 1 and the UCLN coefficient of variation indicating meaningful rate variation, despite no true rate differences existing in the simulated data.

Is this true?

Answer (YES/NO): YES